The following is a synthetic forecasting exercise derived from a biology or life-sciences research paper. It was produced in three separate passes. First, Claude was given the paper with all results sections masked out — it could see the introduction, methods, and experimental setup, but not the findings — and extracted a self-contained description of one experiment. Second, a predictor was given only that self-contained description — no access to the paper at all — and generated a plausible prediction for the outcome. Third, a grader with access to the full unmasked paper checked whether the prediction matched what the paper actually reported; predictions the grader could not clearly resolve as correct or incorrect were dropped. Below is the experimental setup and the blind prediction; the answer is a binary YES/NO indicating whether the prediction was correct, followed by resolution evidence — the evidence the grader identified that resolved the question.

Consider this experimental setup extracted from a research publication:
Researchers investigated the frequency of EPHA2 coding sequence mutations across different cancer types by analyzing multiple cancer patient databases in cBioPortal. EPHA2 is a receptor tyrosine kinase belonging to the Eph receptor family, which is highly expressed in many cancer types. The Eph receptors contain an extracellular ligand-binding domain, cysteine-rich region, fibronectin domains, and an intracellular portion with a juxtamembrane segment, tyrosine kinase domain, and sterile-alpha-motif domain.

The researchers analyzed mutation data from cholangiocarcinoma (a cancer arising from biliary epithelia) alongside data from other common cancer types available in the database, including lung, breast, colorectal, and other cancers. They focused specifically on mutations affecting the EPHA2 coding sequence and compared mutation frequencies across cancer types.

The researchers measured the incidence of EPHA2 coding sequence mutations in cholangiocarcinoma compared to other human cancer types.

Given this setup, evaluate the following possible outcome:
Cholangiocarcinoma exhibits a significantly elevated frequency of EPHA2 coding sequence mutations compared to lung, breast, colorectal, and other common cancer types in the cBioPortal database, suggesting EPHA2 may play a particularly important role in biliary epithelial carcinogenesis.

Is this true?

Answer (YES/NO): YES